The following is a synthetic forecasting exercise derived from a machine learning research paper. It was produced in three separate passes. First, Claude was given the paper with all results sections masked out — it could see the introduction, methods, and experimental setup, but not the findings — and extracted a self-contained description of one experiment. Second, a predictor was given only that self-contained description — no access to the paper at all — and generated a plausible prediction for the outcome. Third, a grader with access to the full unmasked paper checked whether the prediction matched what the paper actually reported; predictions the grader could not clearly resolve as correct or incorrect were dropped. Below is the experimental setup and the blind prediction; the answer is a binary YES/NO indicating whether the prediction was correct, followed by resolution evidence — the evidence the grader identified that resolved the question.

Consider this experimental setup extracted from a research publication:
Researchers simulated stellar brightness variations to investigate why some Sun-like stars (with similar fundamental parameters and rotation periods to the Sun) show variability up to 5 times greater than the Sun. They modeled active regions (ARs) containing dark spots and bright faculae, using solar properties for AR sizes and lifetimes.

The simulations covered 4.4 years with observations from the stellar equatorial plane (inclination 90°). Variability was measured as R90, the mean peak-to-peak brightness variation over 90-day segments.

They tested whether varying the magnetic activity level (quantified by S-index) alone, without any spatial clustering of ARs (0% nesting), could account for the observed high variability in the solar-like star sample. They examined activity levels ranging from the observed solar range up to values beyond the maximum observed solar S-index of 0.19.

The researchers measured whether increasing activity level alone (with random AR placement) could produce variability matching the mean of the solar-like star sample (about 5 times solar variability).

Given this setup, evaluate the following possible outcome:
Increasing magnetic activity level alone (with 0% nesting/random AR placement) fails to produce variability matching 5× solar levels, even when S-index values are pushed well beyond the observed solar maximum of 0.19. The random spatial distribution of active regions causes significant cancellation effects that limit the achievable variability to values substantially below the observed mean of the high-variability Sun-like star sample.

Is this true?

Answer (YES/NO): NO